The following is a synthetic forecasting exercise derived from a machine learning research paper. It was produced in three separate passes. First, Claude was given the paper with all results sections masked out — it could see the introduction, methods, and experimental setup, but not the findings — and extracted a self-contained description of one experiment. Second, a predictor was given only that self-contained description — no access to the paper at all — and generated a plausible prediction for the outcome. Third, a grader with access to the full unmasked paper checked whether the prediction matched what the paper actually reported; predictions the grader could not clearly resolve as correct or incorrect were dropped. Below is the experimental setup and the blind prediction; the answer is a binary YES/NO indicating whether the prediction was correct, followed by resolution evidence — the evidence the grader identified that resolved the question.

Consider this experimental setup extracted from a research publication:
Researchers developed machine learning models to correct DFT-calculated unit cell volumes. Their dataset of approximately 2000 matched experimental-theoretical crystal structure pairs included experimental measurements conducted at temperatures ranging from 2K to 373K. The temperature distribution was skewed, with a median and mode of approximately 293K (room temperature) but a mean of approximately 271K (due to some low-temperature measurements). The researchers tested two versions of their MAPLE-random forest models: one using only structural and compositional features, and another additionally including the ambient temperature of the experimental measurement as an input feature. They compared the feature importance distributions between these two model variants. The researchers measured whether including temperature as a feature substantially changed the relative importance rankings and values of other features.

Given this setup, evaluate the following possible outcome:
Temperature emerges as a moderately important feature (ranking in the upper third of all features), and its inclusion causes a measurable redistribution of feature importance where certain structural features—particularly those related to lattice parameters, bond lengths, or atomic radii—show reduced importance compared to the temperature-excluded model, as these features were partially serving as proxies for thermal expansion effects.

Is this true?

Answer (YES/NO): NO